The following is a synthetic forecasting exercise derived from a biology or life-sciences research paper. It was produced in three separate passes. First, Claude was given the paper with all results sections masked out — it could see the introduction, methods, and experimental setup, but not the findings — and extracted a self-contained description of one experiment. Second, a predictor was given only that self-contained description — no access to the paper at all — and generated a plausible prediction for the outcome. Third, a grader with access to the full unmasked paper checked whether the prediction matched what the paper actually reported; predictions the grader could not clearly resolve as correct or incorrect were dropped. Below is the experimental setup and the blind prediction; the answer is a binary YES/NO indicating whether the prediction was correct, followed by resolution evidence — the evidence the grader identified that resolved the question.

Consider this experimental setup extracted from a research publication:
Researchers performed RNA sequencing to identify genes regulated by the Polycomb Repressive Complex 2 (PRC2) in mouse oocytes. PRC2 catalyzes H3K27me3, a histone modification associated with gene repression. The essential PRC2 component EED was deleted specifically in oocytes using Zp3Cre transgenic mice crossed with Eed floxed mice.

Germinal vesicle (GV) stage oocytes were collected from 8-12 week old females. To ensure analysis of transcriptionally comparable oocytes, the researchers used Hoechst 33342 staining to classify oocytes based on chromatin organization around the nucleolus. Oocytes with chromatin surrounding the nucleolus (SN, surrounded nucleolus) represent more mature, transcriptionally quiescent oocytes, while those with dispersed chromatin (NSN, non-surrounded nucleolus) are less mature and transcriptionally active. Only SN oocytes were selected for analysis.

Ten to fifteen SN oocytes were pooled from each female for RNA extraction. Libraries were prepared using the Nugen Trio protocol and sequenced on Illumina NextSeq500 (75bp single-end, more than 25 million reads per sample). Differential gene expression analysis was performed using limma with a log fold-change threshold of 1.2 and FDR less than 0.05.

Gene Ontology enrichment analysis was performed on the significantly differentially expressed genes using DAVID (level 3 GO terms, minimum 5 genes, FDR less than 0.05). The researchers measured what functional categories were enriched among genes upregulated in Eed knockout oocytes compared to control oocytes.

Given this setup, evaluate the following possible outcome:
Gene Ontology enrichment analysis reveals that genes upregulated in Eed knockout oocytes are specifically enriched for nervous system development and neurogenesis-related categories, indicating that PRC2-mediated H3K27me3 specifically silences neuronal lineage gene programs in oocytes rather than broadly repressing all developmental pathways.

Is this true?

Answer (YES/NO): NO